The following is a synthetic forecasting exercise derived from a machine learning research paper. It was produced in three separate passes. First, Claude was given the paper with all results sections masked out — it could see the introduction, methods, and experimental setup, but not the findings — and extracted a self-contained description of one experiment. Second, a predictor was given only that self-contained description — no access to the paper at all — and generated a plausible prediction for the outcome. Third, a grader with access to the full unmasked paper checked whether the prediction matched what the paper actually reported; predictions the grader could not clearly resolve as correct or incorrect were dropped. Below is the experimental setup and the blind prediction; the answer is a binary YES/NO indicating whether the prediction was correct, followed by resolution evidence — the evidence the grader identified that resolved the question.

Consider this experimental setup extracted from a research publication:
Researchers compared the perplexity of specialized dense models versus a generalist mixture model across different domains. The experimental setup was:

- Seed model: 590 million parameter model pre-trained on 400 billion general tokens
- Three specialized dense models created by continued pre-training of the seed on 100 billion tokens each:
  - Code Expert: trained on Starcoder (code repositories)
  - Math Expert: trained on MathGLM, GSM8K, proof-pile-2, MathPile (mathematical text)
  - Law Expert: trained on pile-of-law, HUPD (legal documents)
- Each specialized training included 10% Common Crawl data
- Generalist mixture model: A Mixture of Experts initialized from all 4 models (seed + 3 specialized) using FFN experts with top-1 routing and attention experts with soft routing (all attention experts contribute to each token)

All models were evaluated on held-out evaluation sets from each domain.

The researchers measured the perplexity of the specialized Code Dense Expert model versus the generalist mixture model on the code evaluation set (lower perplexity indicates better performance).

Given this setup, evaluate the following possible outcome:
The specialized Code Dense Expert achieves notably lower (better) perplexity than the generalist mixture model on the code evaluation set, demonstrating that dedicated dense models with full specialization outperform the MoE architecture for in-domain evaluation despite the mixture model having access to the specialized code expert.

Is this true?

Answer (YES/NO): NO